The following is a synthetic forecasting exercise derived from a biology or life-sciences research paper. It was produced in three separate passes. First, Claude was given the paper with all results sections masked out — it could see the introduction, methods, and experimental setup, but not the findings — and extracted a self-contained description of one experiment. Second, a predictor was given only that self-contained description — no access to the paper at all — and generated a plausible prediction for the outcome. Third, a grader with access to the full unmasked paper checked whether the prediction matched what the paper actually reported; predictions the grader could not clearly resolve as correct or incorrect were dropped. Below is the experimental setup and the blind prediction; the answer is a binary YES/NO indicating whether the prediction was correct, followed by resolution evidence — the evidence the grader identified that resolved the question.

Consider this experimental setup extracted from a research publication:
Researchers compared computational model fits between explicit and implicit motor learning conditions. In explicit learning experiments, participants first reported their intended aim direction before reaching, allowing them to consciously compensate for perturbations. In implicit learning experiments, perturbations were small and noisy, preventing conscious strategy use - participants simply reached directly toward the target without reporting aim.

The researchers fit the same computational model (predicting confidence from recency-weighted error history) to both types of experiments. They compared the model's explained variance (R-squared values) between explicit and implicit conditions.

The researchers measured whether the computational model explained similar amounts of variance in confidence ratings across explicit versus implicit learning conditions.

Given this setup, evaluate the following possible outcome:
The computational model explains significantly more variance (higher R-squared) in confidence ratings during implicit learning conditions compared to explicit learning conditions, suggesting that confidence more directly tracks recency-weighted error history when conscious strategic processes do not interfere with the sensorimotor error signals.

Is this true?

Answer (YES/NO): NO